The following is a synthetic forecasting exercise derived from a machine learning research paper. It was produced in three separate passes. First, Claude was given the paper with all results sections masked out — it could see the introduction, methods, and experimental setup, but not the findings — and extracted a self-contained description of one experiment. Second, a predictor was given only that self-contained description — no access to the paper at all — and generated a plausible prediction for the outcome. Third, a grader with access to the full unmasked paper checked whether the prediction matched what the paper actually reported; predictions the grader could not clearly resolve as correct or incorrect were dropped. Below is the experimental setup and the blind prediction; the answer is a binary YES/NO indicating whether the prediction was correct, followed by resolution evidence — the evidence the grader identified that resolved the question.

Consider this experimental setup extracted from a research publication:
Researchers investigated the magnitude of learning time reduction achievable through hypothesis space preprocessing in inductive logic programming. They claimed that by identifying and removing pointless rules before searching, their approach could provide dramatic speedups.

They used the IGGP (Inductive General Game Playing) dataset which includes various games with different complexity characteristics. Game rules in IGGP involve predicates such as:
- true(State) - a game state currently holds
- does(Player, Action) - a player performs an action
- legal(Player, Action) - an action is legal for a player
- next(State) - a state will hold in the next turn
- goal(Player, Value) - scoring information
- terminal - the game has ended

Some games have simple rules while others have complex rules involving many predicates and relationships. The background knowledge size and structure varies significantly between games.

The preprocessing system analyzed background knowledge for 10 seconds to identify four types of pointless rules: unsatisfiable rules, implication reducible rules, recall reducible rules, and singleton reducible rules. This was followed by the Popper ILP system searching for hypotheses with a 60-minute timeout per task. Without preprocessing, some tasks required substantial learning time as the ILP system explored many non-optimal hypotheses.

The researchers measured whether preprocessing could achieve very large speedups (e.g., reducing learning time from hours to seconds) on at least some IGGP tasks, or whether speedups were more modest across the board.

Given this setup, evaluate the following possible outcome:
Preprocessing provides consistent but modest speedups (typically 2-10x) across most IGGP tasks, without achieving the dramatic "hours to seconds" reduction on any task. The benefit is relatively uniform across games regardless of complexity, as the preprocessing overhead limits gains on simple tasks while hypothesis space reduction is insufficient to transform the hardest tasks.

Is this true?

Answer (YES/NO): NO